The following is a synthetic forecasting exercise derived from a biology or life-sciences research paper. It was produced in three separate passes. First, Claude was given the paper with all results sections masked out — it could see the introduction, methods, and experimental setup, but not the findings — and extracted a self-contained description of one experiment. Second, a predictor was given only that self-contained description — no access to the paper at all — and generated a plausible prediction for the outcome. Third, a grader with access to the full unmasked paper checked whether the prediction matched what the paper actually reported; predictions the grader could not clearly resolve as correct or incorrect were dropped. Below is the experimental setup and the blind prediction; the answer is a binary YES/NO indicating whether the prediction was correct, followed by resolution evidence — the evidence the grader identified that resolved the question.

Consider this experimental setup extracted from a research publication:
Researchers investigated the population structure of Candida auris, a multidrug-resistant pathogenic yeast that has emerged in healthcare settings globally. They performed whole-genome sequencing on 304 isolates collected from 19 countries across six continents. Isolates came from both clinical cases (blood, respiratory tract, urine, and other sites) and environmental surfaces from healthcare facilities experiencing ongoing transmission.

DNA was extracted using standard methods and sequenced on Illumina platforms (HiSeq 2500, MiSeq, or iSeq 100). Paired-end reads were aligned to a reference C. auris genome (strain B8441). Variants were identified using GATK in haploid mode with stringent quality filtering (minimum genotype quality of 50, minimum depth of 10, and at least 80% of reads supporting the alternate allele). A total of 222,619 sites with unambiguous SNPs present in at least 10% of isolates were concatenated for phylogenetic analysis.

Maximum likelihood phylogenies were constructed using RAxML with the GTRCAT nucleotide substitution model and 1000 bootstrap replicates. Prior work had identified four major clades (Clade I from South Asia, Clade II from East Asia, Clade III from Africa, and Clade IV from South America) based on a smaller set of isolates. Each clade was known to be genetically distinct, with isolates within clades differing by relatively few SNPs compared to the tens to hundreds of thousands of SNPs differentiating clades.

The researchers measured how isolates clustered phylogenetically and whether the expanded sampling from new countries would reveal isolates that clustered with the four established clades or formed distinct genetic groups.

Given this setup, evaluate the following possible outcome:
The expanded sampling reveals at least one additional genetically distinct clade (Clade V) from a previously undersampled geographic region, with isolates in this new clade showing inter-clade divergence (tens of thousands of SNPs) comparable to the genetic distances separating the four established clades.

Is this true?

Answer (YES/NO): NO